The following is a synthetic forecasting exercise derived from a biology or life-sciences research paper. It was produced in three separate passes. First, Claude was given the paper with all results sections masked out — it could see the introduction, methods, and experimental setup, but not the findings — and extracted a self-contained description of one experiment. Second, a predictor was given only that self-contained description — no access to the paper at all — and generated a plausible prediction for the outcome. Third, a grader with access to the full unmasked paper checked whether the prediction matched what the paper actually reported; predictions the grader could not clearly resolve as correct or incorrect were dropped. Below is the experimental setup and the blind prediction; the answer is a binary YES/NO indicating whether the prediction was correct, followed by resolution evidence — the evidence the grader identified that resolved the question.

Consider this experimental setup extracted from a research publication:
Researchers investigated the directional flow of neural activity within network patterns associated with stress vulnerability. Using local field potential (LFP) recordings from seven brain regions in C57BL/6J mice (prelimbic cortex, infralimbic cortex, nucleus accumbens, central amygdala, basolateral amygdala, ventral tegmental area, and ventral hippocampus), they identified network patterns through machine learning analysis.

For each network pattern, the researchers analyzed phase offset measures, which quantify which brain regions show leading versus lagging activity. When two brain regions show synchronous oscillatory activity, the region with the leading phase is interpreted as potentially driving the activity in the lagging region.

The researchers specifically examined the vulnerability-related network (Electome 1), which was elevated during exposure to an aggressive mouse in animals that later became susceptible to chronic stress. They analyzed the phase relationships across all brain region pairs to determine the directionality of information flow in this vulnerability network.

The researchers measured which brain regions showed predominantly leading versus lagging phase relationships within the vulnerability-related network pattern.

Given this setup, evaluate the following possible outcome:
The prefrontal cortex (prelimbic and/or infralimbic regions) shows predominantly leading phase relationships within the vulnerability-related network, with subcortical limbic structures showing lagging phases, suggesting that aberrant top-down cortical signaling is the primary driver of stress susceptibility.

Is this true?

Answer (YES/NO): NO